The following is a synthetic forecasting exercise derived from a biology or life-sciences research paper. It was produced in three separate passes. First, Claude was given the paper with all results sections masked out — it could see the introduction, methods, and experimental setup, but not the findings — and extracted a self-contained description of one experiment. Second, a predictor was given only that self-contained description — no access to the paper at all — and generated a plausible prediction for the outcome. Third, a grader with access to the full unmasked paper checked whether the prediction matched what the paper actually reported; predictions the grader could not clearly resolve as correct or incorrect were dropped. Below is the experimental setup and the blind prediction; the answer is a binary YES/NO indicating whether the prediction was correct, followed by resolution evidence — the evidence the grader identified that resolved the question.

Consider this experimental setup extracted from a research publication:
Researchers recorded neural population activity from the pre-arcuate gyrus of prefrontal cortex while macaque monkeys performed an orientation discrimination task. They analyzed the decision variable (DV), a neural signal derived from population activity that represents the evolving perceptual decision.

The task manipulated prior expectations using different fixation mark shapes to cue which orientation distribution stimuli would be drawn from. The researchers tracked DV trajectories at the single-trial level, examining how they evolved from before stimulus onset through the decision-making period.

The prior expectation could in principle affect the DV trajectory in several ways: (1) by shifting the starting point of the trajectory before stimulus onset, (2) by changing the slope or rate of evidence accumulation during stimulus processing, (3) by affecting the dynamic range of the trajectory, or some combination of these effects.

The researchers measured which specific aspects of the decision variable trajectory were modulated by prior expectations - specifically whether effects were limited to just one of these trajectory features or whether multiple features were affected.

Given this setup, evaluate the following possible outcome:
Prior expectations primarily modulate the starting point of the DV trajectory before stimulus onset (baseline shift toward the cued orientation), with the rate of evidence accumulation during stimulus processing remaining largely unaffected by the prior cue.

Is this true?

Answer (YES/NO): NO